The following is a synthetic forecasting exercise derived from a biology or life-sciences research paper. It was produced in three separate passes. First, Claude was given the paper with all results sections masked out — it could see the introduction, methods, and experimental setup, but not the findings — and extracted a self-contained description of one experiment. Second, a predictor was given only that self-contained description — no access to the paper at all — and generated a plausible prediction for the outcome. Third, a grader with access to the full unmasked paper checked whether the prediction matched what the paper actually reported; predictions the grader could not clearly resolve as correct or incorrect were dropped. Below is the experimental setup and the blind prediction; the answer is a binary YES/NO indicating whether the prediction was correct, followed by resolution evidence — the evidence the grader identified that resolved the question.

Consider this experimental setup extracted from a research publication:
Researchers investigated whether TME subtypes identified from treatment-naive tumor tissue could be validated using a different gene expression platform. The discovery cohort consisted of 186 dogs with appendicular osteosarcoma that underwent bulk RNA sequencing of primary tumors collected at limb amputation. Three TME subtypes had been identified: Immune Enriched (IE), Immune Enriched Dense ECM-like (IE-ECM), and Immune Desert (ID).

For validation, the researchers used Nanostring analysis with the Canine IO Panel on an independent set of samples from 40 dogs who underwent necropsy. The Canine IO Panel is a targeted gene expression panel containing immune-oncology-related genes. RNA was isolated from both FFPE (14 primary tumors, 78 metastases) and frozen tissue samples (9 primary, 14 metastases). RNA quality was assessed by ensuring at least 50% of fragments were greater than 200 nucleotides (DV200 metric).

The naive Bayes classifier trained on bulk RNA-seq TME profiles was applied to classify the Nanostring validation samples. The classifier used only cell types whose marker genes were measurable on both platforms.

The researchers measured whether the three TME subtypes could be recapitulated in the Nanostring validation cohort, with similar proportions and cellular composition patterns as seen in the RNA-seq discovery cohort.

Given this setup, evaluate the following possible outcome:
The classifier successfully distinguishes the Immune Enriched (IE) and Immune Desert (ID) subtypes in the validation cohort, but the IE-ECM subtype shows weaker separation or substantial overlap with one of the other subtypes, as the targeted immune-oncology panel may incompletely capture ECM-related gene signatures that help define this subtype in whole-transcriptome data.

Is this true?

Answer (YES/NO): NO